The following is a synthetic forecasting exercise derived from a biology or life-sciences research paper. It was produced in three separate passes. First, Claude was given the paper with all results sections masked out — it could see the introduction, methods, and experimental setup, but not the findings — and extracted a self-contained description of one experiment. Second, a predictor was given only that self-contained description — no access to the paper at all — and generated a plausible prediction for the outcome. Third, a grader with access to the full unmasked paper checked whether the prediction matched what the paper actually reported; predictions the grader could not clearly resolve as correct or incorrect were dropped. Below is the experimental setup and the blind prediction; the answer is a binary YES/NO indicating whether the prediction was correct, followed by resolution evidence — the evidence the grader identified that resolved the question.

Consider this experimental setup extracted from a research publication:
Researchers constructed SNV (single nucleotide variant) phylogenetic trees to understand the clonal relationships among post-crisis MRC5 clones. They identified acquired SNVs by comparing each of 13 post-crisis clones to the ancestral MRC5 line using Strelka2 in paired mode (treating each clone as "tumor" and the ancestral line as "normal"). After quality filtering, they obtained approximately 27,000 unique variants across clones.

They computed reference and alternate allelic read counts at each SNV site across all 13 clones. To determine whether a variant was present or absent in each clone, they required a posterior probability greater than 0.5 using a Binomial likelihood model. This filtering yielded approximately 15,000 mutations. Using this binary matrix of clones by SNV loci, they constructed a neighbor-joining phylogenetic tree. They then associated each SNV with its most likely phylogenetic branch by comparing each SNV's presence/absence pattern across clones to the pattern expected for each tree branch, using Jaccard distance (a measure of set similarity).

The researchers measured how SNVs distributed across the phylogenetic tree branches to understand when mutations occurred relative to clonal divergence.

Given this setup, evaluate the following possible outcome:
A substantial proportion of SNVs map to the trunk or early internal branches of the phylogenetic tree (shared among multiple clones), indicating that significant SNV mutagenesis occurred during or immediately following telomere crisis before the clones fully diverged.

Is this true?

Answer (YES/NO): YES